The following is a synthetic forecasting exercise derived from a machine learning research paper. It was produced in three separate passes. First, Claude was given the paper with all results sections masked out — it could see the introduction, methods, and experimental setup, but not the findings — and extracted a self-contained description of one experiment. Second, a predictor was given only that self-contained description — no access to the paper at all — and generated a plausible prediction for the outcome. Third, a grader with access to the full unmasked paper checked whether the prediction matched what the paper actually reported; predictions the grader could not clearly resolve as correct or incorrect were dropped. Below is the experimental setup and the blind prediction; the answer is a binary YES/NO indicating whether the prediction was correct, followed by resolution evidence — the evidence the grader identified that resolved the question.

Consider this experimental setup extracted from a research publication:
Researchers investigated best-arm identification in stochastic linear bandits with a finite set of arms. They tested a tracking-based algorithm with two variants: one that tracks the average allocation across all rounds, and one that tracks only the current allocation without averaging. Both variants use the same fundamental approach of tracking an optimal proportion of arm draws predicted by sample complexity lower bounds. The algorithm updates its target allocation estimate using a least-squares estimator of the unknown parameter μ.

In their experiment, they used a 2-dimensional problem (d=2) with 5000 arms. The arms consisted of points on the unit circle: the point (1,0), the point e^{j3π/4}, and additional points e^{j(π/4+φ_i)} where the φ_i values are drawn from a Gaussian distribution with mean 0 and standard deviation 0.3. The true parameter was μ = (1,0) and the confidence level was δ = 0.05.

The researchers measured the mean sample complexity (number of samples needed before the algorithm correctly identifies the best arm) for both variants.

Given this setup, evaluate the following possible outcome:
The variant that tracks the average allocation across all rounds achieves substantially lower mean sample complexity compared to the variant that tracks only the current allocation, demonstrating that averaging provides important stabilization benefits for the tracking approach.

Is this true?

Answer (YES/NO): NO